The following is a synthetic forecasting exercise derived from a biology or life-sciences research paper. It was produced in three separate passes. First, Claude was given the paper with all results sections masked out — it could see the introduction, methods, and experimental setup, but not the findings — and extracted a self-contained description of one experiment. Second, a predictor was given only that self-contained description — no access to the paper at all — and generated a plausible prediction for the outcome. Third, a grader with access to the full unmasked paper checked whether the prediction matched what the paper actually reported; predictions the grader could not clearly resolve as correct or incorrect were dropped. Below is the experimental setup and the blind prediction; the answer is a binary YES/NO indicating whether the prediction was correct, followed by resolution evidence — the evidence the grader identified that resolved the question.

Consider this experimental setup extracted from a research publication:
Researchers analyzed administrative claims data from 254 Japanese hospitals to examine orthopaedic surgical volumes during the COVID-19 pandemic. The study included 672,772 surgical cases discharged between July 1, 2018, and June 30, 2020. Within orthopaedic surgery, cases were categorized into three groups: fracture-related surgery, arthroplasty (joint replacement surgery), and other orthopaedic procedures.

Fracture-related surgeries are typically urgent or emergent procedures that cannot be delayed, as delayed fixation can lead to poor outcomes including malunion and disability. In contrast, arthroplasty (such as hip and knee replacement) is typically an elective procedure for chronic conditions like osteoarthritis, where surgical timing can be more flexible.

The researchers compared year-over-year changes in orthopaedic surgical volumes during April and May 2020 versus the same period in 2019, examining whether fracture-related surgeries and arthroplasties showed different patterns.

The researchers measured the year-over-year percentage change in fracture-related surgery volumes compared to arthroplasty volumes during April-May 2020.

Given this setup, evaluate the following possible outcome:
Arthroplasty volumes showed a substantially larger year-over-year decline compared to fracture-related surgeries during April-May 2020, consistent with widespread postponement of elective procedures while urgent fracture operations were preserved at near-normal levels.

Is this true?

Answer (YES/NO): NO